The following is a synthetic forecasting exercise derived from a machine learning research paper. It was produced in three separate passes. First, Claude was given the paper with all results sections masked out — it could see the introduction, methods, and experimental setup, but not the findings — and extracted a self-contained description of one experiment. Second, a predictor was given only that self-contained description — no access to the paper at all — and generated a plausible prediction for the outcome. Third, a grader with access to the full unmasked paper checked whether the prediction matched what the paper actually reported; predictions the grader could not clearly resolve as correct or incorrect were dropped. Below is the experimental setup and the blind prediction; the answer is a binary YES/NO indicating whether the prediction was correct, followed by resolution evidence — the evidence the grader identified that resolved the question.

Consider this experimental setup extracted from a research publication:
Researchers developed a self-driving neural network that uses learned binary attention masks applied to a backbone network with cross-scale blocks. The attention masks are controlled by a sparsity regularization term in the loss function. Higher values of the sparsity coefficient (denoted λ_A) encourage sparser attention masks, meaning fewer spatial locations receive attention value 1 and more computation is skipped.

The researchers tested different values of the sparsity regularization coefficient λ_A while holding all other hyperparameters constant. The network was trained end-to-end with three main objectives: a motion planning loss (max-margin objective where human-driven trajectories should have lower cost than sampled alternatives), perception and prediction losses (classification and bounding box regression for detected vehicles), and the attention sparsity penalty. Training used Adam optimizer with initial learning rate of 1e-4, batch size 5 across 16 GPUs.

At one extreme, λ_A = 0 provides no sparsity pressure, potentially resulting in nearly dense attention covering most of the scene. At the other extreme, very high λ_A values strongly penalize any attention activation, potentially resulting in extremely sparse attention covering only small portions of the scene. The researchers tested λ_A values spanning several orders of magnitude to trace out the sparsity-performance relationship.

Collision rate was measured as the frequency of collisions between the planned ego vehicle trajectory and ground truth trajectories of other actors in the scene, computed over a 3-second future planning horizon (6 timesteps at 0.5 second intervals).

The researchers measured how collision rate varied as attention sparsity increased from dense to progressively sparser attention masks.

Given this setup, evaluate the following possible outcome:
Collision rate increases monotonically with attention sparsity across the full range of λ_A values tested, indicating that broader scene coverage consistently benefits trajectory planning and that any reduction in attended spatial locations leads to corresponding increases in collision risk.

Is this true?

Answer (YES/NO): NO